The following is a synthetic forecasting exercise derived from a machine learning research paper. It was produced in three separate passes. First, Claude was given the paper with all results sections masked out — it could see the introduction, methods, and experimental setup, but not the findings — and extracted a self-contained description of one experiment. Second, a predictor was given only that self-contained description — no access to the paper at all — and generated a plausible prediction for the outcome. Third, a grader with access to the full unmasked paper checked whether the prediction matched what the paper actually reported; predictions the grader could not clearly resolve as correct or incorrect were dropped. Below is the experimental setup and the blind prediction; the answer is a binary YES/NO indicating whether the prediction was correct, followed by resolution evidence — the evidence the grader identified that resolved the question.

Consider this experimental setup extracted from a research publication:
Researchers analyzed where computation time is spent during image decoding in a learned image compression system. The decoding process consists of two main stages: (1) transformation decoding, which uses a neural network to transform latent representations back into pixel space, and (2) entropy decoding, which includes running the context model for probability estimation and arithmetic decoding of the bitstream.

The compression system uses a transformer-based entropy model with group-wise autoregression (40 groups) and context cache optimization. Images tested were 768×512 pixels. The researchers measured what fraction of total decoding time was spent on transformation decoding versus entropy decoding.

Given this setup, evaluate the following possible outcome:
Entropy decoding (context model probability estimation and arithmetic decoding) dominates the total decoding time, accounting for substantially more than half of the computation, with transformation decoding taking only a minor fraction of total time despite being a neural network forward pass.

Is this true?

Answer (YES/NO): YES